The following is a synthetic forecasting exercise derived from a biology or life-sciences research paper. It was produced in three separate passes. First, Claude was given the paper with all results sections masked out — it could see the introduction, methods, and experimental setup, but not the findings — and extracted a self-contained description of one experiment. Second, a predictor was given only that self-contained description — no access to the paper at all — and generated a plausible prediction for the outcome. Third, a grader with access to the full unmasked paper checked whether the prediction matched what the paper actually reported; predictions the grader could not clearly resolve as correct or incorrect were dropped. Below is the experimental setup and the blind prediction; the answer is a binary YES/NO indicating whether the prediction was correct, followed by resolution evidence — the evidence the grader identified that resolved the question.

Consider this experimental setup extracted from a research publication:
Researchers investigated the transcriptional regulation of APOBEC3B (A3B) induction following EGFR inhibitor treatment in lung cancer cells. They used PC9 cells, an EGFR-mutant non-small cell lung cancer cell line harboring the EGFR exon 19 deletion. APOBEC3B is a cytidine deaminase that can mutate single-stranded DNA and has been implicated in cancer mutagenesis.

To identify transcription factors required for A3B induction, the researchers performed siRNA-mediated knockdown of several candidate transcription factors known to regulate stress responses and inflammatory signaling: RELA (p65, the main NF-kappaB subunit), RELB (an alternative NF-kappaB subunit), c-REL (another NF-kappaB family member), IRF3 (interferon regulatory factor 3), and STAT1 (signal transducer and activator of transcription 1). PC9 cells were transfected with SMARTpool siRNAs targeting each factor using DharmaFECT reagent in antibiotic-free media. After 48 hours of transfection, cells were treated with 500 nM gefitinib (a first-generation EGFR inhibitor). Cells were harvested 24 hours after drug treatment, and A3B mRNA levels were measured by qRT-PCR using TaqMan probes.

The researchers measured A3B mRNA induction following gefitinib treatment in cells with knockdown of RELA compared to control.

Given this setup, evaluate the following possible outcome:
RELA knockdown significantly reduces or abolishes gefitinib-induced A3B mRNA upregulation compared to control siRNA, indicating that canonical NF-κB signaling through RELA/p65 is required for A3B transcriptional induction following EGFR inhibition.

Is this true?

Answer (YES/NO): NO